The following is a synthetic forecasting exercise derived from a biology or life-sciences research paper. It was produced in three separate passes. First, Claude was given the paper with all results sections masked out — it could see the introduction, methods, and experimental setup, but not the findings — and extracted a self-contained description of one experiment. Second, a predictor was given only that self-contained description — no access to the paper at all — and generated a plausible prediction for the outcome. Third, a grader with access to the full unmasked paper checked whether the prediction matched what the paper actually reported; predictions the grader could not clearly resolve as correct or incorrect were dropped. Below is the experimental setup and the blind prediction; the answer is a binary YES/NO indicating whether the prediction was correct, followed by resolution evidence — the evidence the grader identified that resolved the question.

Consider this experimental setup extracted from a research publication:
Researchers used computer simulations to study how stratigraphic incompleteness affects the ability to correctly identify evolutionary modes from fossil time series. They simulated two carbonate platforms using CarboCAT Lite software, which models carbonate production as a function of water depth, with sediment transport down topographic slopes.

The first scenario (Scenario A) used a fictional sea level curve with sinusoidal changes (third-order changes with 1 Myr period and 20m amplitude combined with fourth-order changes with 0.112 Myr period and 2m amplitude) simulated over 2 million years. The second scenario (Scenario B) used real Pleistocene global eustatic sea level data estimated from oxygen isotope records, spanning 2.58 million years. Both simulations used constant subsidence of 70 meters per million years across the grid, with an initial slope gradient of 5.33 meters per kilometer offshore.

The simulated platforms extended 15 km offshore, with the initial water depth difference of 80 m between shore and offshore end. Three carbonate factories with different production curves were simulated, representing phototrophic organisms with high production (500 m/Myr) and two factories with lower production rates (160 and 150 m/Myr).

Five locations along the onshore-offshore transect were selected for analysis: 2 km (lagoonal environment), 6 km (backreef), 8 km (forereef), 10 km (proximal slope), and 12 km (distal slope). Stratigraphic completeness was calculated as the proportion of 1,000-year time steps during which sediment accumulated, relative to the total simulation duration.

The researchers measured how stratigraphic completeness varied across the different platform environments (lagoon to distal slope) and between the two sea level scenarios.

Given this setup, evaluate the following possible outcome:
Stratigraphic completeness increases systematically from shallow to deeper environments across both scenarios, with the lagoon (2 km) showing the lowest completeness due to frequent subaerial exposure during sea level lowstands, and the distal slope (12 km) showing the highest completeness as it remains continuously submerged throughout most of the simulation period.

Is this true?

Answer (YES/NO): NO